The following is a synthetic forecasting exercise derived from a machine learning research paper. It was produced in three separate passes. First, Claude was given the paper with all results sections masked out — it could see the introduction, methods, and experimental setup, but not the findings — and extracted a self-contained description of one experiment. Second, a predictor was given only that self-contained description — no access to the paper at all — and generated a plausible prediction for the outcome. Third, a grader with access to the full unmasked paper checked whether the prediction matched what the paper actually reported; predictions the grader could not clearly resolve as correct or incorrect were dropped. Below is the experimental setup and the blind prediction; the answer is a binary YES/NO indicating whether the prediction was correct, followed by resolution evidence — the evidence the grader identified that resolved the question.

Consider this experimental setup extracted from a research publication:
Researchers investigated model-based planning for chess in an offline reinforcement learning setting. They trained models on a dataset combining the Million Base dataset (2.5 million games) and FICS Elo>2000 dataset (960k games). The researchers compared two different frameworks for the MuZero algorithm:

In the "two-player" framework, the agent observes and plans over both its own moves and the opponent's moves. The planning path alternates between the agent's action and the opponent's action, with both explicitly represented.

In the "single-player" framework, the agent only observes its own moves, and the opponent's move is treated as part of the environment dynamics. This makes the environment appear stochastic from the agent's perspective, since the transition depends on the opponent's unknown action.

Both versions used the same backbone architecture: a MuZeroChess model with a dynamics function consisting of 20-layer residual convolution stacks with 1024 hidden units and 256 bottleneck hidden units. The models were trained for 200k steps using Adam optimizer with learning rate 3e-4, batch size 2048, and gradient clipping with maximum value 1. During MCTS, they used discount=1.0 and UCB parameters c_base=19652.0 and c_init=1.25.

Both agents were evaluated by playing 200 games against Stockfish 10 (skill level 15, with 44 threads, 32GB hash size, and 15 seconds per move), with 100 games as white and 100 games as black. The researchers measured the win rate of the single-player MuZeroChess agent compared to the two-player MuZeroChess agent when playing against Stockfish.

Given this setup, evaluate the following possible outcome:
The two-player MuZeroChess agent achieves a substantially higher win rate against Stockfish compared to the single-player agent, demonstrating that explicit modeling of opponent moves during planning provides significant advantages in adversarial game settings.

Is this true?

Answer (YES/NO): YES